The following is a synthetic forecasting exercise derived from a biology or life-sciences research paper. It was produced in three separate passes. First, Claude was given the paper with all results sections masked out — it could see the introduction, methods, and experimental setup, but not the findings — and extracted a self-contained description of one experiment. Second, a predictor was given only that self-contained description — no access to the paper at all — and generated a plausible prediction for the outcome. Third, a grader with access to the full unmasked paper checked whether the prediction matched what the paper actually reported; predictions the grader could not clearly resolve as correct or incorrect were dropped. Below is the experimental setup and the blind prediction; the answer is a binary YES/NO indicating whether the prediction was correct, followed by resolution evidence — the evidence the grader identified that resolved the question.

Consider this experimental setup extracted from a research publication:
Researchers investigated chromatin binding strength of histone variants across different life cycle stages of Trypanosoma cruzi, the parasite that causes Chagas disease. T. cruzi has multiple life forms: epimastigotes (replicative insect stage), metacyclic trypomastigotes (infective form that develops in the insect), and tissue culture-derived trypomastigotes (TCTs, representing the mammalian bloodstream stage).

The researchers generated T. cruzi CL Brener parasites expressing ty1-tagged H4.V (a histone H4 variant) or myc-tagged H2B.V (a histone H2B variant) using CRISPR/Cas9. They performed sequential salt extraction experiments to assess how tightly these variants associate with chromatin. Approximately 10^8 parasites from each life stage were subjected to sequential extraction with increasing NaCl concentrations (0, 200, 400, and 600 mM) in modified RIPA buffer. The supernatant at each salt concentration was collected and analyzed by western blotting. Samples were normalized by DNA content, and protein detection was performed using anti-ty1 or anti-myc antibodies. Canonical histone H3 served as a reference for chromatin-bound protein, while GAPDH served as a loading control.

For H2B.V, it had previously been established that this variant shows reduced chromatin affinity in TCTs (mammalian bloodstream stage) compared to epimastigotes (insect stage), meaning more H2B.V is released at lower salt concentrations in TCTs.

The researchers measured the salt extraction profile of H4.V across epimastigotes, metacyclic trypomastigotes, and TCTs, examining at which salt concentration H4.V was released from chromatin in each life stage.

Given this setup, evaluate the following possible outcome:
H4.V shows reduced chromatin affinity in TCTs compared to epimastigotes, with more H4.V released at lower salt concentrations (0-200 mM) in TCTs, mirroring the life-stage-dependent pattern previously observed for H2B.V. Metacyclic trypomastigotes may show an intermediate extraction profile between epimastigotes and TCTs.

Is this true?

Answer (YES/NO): NO